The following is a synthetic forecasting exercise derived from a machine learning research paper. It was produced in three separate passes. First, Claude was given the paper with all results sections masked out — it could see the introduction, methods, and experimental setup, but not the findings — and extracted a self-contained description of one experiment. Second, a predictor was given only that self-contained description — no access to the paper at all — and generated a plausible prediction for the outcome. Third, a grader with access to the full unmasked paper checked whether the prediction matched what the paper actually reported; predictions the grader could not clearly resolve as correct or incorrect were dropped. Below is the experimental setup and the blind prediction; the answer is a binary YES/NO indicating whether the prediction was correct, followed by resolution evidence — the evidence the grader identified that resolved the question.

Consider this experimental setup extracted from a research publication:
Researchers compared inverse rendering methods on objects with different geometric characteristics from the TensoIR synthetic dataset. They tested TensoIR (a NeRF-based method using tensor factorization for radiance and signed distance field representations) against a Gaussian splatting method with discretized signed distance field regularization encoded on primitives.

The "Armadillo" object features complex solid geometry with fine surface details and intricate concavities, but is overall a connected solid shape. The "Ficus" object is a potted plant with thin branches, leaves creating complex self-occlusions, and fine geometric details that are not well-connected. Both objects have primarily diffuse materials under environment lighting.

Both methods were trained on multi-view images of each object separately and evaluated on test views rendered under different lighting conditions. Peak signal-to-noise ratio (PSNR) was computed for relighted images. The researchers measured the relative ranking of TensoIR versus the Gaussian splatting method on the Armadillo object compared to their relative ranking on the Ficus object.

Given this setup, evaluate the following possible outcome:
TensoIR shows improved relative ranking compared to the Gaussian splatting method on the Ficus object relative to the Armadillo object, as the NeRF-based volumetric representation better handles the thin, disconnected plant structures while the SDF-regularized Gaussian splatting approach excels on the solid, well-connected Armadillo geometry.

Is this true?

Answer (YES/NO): NO